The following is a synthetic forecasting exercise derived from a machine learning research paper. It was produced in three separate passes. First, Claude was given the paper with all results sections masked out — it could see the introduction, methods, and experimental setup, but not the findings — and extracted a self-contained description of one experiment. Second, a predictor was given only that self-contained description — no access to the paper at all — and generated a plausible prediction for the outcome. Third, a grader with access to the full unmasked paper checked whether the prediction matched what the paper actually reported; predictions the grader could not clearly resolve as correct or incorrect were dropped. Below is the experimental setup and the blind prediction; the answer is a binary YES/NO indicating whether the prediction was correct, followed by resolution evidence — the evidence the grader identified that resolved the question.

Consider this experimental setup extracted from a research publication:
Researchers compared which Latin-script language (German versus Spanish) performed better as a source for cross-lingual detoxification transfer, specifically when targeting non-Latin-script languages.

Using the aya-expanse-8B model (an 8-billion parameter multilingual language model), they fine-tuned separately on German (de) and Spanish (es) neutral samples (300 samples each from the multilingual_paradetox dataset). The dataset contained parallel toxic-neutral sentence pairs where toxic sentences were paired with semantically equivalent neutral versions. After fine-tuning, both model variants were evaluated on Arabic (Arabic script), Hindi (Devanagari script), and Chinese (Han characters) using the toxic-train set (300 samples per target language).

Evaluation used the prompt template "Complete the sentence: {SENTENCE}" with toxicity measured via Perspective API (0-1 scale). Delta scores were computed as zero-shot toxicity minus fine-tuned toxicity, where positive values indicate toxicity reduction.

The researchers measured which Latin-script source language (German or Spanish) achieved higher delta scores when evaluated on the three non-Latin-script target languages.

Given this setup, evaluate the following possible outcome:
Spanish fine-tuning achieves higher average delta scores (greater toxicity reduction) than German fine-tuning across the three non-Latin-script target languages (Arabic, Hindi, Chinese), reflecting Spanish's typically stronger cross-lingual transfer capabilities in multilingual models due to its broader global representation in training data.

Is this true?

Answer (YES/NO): YES